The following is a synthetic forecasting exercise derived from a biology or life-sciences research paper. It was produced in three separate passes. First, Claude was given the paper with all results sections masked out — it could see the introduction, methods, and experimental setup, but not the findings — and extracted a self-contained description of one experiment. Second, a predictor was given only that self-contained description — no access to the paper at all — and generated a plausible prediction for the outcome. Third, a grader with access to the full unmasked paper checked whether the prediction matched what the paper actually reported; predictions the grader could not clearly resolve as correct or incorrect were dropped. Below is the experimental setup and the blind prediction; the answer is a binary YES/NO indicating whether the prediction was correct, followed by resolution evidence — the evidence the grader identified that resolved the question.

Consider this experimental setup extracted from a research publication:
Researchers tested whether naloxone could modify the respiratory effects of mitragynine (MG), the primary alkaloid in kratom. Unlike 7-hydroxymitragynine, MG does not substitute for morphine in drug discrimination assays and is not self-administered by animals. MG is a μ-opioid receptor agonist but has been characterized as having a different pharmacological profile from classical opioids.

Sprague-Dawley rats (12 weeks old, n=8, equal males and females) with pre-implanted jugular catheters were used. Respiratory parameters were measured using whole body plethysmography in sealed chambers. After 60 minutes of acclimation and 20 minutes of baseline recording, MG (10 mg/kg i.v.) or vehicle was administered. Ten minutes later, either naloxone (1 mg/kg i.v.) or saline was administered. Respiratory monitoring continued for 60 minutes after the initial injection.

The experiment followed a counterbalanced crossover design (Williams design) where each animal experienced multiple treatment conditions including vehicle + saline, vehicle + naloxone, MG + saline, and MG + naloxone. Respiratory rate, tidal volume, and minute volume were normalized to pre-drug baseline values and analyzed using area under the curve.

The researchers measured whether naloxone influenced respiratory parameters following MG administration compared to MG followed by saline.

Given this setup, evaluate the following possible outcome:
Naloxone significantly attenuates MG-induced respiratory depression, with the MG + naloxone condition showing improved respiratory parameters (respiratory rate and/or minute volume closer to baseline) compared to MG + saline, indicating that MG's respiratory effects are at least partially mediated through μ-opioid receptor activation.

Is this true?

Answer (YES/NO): NO